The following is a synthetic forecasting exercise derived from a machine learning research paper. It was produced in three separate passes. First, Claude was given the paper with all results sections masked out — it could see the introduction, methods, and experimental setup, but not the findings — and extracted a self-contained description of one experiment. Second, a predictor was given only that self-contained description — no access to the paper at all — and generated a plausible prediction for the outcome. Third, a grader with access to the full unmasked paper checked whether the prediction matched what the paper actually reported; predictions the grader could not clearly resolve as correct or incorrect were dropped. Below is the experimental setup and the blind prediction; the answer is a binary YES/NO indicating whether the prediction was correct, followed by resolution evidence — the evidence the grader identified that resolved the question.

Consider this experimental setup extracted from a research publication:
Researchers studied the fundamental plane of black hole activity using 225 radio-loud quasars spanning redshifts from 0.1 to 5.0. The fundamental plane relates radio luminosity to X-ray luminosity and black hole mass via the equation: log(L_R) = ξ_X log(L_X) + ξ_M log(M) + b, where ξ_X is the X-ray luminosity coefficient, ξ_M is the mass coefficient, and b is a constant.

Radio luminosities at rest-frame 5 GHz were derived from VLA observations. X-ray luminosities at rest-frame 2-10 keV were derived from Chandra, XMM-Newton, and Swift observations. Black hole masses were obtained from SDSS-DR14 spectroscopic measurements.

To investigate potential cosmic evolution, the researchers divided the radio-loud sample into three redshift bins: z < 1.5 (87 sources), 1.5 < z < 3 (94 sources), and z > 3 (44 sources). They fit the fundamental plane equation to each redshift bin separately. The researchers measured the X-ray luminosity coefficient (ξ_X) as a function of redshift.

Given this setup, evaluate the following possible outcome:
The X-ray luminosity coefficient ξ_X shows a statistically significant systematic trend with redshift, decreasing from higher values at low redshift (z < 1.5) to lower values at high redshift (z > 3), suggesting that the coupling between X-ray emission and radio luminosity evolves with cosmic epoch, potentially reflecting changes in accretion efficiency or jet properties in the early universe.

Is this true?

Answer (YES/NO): YES